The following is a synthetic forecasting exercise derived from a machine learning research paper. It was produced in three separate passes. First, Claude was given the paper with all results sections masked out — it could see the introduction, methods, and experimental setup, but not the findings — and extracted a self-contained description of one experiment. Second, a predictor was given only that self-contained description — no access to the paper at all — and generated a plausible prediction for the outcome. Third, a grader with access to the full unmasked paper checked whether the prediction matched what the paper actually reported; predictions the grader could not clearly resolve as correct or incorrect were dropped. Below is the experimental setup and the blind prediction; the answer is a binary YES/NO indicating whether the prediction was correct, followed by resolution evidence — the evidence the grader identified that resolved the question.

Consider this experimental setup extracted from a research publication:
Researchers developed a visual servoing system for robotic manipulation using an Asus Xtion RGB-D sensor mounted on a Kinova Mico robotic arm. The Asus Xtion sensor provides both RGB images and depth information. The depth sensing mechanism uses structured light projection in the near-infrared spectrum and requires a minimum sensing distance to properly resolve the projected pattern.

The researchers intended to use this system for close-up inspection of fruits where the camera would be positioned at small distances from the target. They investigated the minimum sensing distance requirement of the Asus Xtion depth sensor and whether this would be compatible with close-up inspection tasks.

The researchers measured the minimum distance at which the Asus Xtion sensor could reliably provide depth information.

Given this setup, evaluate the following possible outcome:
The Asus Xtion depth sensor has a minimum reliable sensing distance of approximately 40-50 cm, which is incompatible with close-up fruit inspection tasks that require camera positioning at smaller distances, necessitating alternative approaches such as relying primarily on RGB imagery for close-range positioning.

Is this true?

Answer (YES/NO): NO